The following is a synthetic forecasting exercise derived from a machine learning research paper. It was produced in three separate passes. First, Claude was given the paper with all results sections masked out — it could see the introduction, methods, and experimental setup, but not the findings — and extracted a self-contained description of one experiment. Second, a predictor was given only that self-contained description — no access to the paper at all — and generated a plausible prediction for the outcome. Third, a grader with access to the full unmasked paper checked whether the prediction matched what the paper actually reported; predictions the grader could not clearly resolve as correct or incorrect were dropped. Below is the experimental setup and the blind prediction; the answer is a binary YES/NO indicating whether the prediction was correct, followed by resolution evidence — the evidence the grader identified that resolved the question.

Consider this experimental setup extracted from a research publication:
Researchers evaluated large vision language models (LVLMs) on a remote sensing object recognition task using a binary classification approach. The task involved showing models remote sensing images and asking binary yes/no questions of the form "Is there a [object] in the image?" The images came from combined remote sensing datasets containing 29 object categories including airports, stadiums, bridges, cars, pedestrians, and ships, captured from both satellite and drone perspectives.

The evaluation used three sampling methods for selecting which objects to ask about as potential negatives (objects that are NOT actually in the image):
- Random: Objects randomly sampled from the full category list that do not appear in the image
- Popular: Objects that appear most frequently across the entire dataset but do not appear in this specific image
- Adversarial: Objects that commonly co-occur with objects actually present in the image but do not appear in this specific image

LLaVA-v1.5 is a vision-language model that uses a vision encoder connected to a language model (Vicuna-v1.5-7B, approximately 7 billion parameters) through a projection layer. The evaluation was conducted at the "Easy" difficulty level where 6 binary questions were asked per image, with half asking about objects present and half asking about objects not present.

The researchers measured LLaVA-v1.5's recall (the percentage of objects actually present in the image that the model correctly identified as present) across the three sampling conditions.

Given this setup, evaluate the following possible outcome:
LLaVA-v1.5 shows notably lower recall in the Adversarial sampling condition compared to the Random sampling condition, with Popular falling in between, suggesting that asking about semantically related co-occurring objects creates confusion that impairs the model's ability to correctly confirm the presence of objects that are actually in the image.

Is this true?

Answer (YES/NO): NO